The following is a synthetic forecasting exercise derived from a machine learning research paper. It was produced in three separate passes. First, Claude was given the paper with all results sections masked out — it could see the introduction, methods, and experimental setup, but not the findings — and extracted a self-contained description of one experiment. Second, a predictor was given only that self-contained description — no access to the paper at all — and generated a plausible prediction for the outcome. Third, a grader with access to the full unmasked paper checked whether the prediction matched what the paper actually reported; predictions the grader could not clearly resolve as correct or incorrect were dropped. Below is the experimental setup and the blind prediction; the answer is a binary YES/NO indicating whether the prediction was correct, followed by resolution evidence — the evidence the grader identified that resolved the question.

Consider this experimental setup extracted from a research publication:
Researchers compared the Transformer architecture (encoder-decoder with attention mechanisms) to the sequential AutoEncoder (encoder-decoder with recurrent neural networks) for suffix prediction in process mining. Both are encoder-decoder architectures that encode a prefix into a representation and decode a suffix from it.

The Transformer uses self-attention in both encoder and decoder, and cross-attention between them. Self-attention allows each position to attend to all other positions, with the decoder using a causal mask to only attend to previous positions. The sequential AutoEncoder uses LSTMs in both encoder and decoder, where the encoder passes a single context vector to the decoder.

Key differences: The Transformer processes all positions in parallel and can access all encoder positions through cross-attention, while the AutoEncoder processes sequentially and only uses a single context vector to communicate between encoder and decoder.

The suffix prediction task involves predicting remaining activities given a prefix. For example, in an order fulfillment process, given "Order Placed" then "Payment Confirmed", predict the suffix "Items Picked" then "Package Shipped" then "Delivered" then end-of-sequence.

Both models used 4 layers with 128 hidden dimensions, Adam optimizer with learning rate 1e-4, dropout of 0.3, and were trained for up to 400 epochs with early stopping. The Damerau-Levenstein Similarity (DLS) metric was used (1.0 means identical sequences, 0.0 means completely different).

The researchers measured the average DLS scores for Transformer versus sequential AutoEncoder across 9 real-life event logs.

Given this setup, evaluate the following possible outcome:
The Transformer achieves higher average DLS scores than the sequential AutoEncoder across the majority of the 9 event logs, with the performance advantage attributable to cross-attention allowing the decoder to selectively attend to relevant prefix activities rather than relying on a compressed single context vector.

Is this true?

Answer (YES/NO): NO